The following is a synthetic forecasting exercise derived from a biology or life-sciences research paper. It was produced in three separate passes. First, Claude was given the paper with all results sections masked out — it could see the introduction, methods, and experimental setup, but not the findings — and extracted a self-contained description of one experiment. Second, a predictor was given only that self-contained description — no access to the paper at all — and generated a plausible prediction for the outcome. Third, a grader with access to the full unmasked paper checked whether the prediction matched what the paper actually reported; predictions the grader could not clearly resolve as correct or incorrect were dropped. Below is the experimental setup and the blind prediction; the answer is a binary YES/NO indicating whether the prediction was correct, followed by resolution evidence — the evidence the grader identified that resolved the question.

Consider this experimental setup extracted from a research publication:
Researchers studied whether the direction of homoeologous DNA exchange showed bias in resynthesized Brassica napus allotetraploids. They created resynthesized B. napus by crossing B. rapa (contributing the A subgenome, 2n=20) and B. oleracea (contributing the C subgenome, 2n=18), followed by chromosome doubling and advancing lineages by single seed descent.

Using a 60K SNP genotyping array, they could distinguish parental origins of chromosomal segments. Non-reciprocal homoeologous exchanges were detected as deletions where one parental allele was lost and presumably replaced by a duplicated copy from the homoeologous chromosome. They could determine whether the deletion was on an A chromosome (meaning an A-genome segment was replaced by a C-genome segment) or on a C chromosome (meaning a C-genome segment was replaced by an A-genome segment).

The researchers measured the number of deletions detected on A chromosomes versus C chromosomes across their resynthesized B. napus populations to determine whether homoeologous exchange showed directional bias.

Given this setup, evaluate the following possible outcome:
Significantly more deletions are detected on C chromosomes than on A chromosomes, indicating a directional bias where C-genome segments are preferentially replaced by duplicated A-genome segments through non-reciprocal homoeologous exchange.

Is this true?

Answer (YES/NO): YES